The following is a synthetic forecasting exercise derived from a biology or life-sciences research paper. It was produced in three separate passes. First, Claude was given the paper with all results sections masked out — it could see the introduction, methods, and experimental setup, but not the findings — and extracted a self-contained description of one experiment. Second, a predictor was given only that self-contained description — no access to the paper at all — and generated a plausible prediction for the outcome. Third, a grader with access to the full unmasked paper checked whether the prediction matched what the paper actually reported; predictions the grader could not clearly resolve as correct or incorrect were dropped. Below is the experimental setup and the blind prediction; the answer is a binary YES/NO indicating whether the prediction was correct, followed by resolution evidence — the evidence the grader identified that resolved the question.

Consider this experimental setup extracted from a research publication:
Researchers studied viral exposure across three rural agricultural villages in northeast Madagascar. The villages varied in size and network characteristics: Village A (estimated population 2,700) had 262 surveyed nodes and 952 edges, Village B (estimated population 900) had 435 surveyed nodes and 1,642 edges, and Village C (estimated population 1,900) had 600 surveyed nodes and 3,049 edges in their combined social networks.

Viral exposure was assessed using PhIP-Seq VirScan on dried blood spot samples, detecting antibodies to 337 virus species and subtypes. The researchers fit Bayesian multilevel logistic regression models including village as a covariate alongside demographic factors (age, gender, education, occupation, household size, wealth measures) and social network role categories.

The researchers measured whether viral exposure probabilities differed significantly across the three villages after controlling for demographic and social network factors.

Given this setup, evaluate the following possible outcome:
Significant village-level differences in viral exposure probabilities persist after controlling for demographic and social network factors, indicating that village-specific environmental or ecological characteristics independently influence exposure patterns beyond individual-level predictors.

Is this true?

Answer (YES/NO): YES